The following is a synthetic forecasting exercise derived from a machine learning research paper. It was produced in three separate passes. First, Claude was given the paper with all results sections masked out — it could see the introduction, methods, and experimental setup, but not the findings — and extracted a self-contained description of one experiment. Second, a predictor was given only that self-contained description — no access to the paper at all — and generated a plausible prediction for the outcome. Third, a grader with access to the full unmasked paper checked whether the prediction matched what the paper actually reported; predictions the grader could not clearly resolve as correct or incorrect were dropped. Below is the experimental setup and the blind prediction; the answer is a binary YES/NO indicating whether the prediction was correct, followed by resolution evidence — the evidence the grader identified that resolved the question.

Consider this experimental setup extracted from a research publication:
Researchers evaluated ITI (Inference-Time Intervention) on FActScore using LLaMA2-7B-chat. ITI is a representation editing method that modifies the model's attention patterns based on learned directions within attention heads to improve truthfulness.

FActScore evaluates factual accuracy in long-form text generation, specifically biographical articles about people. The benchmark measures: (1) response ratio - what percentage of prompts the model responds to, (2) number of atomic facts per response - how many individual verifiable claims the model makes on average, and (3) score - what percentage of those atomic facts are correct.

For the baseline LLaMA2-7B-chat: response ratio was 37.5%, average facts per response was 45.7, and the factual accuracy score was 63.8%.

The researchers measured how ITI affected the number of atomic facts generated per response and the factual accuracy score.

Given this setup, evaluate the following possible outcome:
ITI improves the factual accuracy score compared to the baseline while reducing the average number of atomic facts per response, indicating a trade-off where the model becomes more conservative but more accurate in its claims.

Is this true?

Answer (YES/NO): NO